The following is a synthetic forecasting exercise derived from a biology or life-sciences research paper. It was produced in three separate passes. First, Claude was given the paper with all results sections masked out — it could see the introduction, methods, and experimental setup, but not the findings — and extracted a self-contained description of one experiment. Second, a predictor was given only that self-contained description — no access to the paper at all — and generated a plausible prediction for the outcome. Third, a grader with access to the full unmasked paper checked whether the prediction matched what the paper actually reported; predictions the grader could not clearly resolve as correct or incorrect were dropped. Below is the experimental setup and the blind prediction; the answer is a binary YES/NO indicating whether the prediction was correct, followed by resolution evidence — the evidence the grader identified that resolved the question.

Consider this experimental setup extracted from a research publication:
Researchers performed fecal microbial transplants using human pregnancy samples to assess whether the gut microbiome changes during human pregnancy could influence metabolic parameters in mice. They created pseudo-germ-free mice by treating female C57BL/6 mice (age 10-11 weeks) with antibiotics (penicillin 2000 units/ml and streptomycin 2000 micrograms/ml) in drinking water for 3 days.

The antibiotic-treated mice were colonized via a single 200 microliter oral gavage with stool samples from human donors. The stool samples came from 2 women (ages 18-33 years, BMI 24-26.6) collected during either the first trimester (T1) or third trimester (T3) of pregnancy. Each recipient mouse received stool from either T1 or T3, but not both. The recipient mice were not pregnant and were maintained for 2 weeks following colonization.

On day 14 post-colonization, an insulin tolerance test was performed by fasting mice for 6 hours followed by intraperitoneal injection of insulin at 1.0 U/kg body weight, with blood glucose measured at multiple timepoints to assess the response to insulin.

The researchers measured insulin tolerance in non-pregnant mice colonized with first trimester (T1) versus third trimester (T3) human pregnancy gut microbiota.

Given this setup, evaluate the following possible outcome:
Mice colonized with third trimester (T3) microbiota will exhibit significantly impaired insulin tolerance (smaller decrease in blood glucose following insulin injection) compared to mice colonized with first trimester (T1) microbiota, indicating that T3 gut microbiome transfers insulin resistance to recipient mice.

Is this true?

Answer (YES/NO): YES